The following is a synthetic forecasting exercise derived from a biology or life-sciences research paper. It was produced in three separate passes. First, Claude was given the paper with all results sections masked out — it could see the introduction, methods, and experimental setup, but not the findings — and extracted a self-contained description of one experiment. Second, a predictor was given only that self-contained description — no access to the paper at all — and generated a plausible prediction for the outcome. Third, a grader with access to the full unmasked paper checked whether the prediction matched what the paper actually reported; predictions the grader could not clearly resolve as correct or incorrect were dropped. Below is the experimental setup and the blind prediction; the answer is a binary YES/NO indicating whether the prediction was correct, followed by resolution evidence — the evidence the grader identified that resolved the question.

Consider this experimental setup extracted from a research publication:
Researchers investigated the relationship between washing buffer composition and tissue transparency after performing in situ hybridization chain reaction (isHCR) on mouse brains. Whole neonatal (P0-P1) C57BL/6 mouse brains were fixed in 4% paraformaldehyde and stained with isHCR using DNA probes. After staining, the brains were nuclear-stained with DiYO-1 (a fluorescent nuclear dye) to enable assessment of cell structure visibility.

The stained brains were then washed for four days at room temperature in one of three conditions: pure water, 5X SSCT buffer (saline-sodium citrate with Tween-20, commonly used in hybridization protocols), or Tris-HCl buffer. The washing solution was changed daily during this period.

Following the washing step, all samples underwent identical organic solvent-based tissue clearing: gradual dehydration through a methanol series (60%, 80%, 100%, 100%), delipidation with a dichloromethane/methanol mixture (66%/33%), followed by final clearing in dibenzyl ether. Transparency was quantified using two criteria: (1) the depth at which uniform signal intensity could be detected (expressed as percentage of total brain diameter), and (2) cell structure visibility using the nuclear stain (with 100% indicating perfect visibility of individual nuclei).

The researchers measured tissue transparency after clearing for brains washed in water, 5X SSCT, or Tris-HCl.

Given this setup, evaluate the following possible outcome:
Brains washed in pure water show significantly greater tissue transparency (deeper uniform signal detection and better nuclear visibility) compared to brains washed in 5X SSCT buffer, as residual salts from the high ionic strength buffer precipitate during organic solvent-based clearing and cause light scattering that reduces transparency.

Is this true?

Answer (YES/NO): YES